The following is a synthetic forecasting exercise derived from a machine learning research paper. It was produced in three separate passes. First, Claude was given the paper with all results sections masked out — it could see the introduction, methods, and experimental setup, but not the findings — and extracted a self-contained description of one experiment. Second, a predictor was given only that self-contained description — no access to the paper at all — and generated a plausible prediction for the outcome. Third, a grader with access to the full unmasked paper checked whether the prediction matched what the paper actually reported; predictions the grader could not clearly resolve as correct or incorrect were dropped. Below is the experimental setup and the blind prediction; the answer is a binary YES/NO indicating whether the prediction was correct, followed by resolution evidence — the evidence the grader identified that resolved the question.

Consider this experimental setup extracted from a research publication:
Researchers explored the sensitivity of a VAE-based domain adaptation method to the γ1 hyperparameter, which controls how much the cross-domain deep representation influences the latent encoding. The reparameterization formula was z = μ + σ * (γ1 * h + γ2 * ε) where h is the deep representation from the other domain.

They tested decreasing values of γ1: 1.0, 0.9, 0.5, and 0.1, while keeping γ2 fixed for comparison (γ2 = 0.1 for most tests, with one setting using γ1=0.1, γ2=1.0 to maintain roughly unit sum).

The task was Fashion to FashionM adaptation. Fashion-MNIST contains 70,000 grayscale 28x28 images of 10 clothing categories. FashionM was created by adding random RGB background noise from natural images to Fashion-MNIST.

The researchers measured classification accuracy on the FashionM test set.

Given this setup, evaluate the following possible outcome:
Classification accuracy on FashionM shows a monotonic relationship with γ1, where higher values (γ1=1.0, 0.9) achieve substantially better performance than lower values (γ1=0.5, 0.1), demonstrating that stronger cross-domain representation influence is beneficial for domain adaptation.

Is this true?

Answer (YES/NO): YES